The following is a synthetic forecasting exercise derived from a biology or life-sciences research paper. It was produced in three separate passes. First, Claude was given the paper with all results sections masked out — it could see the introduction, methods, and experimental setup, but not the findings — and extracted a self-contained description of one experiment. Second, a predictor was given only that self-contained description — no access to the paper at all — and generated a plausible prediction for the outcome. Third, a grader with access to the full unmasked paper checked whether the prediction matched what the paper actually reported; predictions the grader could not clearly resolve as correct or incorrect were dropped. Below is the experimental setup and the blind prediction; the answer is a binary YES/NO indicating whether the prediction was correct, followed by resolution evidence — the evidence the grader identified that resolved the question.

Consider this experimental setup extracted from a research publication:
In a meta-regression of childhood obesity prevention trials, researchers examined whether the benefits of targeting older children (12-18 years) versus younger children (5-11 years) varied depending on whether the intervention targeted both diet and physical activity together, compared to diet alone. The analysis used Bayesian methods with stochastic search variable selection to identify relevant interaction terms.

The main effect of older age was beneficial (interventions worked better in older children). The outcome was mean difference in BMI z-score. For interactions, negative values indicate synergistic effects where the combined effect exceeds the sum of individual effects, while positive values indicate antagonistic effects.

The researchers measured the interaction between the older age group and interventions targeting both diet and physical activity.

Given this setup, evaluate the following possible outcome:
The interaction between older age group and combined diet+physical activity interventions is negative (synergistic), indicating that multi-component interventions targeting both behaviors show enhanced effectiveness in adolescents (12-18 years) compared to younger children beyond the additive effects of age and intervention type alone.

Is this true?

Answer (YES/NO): NO